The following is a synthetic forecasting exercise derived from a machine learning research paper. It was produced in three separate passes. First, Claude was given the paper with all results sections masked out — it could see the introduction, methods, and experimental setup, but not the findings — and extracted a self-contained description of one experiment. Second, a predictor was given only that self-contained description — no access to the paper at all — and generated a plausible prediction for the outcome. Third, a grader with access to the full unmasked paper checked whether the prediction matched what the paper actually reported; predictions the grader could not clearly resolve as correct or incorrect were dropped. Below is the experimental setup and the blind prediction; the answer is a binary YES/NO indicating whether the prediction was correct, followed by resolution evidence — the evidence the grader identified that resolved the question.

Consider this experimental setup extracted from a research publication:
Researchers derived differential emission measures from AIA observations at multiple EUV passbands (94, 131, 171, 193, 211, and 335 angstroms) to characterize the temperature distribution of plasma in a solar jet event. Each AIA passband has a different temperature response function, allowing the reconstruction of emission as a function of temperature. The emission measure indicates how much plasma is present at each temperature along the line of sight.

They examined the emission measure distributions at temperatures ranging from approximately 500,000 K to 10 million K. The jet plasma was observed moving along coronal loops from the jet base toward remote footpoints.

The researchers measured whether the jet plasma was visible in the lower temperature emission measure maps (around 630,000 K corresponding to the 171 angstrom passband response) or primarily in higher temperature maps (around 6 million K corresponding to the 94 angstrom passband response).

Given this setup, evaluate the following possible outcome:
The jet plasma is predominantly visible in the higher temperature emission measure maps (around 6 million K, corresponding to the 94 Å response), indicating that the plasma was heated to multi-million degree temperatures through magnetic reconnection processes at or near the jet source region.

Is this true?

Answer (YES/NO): NO